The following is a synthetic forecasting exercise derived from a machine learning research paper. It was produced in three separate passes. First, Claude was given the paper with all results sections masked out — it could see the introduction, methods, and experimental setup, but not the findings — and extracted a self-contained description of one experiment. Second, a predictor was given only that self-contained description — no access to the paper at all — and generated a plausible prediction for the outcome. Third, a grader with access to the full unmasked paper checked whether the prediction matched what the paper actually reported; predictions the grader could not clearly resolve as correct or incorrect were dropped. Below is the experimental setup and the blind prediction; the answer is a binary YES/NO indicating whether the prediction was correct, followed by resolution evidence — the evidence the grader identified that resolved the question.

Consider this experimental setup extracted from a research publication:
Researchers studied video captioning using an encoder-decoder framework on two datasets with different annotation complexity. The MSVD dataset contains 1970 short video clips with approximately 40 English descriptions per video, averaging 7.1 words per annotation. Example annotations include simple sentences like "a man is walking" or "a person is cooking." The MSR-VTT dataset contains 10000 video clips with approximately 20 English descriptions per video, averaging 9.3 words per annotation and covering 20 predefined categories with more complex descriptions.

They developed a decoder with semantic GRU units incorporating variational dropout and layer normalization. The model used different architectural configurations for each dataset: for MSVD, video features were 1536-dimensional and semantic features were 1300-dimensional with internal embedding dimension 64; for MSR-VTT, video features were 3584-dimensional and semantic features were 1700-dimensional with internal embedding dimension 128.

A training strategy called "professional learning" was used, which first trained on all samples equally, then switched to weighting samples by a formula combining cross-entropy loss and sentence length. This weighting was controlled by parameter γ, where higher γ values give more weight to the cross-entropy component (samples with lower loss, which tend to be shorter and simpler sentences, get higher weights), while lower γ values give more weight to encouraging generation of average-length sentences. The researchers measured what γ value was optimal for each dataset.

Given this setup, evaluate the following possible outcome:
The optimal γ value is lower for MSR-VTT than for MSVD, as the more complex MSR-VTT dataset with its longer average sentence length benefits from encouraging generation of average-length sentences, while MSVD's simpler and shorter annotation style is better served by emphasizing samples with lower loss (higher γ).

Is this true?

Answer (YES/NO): YES